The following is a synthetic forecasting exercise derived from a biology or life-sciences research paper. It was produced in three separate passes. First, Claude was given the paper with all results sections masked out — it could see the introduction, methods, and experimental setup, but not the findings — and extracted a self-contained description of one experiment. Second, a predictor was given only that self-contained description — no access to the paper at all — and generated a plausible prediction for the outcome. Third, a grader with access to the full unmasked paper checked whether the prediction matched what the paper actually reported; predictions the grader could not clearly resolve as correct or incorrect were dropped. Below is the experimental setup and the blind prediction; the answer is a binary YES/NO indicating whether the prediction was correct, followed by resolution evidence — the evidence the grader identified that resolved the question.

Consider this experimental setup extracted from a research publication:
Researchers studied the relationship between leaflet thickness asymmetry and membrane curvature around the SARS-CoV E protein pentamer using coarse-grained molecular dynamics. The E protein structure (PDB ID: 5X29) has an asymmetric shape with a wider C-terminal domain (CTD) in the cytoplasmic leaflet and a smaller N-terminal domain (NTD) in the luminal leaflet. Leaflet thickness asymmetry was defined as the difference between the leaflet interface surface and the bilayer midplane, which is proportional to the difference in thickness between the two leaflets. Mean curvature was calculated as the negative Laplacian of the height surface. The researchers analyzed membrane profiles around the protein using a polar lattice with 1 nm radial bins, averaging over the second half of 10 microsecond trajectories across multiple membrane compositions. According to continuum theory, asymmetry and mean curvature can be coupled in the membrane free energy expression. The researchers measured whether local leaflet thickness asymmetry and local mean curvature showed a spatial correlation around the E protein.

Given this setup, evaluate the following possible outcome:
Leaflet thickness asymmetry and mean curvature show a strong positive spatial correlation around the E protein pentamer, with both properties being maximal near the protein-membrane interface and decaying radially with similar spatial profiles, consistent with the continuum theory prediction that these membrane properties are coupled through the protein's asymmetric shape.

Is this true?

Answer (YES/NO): YES